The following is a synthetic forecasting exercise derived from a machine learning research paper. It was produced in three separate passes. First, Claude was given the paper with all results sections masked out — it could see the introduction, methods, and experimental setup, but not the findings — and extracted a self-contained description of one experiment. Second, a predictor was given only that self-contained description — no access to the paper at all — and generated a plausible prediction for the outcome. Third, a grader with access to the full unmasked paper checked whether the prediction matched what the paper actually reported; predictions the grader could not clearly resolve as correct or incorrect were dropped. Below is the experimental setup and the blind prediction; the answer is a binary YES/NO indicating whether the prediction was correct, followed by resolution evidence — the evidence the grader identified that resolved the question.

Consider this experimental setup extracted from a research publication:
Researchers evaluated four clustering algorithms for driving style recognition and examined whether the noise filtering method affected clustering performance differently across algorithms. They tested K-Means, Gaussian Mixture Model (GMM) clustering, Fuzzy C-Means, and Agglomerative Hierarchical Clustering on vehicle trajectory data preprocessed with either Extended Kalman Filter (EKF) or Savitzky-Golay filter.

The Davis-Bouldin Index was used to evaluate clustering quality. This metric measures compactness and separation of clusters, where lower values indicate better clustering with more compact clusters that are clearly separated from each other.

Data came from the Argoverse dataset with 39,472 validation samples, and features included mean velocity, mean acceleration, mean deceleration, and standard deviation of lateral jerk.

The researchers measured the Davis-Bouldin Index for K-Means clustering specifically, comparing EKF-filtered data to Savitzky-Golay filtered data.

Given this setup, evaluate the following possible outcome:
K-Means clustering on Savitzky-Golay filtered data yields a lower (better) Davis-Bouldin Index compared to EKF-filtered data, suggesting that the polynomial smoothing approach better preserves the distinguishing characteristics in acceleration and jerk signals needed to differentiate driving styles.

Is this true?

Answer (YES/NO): NO